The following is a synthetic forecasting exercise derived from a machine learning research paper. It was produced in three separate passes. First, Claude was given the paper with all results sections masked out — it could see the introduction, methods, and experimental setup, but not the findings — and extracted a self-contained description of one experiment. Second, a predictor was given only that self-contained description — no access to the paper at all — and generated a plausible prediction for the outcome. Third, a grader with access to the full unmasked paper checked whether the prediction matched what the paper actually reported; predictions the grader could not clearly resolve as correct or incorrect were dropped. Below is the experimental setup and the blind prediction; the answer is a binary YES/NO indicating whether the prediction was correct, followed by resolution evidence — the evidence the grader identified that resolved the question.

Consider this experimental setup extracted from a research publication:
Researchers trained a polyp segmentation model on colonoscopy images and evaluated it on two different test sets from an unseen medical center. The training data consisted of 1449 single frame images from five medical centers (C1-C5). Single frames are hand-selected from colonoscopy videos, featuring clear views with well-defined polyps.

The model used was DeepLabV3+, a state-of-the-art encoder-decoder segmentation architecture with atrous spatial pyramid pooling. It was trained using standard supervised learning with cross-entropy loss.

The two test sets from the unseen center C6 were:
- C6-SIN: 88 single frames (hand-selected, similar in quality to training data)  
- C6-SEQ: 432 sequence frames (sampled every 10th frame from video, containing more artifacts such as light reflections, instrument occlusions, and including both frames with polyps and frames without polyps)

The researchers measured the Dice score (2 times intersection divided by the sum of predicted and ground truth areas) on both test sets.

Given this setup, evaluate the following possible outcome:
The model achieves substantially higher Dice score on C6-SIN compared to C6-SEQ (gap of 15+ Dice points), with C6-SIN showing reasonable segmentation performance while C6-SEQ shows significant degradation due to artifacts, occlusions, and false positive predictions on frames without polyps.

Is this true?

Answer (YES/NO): NO